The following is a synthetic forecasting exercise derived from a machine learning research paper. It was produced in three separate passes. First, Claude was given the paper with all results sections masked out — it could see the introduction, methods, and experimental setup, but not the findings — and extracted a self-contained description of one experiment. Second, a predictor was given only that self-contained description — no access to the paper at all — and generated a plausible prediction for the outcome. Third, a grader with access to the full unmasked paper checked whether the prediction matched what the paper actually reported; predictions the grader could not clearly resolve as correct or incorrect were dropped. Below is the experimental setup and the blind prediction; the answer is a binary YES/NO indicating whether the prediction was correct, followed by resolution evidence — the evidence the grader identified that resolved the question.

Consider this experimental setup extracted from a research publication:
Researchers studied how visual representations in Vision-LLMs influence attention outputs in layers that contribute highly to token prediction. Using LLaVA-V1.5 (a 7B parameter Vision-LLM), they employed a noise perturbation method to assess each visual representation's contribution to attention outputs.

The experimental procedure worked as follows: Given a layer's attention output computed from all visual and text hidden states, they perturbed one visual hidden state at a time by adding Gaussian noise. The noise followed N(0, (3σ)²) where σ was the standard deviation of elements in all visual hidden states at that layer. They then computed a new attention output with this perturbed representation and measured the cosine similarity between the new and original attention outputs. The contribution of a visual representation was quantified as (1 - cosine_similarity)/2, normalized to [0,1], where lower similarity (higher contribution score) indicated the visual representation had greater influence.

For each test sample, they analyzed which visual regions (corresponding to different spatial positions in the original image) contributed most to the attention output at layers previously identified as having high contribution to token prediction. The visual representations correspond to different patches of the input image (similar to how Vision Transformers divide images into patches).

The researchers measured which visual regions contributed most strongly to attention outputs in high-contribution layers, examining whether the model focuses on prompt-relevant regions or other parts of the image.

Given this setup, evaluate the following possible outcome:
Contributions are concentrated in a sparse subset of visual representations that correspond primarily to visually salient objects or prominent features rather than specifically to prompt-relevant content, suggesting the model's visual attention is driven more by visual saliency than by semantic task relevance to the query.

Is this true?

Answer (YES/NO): NO